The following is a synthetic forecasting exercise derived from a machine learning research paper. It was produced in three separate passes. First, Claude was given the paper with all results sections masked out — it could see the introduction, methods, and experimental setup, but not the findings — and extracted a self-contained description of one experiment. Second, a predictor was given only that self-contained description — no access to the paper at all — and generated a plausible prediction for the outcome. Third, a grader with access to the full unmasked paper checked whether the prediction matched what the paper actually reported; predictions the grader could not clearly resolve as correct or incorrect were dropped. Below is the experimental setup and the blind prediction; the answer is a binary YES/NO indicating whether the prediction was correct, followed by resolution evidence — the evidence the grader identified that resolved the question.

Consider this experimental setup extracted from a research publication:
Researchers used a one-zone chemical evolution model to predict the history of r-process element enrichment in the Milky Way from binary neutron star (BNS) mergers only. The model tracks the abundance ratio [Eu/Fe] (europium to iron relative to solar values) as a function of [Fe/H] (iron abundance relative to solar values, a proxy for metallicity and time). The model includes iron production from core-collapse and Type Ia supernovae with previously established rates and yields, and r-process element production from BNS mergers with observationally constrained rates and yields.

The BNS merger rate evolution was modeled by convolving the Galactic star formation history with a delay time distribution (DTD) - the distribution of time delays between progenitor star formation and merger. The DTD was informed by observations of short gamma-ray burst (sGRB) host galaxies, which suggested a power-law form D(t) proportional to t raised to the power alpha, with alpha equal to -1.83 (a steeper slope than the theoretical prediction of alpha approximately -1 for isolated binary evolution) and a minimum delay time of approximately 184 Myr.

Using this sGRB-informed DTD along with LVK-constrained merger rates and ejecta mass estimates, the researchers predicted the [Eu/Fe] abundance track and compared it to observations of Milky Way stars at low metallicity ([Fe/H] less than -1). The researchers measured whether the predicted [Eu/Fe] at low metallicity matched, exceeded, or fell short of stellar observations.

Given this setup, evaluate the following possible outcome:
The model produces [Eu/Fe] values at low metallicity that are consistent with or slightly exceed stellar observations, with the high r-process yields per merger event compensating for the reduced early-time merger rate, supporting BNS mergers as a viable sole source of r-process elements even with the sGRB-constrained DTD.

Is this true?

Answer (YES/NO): NO